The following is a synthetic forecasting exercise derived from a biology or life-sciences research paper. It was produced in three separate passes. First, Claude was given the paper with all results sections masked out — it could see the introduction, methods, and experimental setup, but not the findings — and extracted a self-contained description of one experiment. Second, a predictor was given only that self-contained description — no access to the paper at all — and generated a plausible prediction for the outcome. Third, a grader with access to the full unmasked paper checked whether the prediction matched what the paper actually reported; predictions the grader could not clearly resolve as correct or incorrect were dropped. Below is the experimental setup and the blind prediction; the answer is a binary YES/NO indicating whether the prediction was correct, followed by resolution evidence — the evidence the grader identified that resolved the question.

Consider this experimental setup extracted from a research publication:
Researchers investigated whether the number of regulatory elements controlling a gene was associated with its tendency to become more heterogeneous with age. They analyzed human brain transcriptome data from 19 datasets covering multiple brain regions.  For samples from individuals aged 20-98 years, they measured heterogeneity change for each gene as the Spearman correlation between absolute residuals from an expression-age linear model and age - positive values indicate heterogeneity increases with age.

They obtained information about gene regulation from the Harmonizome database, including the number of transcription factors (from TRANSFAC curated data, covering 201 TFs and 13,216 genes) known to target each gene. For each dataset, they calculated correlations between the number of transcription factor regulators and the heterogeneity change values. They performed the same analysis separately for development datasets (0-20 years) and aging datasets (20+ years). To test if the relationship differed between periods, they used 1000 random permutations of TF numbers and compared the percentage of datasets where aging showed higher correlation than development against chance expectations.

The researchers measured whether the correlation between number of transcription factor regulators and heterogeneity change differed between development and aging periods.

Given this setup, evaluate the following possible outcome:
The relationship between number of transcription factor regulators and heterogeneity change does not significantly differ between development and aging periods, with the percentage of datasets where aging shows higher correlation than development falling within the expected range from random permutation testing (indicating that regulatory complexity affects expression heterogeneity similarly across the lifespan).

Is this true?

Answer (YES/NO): NO